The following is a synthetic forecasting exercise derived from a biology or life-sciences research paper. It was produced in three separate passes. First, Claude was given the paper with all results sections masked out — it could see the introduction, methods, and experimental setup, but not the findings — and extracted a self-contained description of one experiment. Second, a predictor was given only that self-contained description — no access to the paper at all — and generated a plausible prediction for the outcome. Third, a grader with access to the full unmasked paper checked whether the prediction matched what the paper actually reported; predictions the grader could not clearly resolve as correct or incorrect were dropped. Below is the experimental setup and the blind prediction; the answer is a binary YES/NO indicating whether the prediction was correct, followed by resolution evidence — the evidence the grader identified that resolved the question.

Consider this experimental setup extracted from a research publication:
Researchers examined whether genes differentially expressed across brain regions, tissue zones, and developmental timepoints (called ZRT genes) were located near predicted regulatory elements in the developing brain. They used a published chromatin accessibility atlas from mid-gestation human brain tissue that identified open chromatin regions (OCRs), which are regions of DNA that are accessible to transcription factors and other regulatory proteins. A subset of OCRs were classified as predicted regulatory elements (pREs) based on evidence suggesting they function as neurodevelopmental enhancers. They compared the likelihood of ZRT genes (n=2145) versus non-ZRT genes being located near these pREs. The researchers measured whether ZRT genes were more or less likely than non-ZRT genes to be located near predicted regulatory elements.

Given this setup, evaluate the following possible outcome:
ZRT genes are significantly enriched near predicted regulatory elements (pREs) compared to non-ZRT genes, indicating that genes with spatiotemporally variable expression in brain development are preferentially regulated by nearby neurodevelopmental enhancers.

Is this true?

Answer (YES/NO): YES